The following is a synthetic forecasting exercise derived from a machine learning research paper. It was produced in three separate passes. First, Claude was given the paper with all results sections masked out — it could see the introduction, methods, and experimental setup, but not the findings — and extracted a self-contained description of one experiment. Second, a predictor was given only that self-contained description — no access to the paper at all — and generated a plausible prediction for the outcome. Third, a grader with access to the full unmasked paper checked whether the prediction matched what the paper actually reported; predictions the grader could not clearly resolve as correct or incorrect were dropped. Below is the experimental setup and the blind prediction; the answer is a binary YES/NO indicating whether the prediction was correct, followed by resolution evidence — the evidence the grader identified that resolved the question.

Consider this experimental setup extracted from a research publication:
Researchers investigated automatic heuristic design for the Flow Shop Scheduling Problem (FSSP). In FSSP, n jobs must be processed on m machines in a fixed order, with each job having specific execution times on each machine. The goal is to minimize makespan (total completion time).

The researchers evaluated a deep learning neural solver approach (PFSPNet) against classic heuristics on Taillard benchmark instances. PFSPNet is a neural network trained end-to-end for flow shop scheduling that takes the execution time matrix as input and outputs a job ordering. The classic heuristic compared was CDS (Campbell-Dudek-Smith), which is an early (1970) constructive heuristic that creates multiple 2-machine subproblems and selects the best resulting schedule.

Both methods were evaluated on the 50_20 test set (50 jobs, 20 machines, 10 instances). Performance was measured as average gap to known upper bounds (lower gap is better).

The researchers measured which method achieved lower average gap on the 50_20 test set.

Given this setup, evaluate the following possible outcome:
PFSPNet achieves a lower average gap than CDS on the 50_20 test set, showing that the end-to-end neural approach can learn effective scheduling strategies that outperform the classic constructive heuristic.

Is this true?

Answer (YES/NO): NO